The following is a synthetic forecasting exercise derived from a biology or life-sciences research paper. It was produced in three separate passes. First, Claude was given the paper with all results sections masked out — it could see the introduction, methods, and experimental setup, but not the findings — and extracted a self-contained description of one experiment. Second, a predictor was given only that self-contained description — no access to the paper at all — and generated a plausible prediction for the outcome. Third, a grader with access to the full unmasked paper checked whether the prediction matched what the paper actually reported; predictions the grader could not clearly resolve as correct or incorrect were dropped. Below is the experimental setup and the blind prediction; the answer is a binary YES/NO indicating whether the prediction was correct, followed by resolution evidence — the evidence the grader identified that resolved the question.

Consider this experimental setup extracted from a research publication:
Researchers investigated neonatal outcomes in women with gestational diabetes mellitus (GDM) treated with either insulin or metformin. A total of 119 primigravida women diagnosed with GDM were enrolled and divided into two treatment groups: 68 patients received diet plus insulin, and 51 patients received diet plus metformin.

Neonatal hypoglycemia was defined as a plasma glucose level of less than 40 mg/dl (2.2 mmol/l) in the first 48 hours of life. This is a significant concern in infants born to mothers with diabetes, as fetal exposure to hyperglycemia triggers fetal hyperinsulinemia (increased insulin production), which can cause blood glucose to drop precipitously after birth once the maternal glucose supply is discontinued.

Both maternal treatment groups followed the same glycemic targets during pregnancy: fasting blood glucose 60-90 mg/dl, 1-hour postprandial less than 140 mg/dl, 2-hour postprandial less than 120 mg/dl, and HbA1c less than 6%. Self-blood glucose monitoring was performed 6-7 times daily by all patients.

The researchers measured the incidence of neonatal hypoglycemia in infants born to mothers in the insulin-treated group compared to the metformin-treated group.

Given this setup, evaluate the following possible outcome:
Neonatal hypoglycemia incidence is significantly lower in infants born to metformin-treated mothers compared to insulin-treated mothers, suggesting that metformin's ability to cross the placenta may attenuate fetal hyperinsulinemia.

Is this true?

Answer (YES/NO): NO